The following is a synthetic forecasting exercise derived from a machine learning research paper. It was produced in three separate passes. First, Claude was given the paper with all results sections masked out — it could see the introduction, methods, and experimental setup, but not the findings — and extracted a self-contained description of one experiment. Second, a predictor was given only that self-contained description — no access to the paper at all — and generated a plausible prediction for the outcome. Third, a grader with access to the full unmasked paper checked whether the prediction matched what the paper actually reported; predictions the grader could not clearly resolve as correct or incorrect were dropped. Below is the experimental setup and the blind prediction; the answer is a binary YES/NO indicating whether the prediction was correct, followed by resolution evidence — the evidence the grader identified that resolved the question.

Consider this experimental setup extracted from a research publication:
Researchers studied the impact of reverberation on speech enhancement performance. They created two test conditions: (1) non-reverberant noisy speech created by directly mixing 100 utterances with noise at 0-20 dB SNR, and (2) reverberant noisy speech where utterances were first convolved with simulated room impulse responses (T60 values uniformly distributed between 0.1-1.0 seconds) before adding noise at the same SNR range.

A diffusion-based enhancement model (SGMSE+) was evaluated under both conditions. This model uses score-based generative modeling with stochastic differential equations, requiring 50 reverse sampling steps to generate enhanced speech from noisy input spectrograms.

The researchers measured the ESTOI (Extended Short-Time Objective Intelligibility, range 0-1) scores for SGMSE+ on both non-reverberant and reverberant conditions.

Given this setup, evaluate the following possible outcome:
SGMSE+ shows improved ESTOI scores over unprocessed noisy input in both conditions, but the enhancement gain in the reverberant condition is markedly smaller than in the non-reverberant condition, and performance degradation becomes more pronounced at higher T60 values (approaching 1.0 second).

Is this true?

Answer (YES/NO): NO